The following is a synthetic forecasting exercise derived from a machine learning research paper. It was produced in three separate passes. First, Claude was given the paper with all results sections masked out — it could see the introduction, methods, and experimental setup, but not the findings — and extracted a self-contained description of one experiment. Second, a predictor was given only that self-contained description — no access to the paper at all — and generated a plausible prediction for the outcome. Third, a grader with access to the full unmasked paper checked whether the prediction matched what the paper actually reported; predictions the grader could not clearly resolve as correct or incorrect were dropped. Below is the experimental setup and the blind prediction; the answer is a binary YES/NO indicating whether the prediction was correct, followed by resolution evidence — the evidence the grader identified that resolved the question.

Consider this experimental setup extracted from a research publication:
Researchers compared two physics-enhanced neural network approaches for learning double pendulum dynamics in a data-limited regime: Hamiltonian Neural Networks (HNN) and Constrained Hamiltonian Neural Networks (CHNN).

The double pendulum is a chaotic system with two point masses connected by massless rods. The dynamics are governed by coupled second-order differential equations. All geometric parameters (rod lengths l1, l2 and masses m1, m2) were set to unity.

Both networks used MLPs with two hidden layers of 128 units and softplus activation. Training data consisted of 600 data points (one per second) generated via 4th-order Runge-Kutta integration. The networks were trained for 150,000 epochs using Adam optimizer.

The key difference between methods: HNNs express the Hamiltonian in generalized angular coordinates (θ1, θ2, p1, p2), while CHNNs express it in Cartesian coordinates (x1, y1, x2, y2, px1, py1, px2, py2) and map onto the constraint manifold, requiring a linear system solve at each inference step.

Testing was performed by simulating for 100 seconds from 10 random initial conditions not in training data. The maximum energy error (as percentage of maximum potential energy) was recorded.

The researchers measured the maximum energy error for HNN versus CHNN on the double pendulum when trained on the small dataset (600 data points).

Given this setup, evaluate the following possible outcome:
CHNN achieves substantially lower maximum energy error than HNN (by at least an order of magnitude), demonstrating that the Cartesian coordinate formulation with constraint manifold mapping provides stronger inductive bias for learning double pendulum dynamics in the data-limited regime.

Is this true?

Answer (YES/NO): YES